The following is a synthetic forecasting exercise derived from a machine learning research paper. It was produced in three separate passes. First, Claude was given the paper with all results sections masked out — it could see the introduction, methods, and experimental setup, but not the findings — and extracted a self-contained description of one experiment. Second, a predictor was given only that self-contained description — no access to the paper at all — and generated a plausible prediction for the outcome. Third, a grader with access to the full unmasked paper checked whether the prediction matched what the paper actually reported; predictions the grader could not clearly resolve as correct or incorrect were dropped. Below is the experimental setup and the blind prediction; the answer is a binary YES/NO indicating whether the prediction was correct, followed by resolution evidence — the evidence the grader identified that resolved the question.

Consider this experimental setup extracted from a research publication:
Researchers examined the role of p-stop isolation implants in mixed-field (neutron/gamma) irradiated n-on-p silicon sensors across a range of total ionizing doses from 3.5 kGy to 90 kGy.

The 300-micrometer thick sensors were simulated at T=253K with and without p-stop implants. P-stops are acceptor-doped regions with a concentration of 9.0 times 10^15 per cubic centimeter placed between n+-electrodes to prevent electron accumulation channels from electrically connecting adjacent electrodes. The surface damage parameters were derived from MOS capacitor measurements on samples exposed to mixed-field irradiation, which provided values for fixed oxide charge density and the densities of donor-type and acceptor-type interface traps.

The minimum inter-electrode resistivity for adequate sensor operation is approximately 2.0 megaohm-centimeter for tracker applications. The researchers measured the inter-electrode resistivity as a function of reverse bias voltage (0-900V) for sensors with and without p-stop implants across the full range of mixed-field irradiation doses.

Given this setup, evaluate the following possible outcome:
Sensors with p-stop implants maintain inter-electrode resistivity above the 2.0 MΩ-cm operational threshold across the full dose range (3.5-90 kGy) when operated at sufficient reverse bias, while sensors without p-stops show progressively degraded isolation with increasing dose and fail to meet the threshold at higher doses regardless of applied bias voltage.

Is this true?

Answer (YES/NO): NO